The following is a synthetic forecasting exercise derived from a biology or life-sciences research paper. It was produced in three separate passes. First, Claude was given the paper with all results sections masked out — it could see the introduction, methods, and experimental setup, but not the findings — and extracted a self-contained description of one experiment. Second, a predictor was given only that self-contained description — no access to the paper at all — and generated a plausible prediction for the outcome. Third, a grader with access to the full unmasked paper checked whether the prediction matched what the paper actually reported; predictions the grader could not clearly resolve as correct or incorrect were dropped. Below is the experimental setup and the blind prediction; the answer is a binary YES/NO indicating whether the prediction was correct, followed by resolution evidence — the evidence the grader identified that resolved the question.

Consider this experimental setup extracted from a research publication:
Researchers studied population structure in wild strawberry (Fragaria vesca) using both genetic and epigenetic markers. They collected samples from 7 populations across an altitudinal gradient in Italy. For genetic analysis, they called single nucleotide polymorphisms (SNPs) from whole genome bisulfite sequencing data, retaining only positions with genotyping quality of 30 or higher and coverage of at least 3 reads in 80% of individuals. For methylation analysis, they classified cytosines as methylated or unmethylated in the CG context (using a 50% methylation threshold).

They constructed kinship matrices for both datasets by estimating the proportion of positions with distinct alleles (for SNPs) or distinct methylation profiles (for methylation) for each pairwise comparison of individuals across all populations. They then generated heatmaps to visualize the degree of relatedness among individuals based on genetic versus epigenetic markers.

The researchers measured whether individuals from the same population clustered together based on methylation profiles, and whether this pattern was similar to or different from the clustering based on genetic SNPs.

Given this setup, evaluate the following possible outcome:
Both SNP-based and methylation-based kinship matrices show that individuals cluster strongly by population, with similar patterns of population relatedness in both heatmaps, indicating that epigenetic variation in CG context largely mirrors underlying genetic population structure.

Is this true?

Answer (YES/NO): NO